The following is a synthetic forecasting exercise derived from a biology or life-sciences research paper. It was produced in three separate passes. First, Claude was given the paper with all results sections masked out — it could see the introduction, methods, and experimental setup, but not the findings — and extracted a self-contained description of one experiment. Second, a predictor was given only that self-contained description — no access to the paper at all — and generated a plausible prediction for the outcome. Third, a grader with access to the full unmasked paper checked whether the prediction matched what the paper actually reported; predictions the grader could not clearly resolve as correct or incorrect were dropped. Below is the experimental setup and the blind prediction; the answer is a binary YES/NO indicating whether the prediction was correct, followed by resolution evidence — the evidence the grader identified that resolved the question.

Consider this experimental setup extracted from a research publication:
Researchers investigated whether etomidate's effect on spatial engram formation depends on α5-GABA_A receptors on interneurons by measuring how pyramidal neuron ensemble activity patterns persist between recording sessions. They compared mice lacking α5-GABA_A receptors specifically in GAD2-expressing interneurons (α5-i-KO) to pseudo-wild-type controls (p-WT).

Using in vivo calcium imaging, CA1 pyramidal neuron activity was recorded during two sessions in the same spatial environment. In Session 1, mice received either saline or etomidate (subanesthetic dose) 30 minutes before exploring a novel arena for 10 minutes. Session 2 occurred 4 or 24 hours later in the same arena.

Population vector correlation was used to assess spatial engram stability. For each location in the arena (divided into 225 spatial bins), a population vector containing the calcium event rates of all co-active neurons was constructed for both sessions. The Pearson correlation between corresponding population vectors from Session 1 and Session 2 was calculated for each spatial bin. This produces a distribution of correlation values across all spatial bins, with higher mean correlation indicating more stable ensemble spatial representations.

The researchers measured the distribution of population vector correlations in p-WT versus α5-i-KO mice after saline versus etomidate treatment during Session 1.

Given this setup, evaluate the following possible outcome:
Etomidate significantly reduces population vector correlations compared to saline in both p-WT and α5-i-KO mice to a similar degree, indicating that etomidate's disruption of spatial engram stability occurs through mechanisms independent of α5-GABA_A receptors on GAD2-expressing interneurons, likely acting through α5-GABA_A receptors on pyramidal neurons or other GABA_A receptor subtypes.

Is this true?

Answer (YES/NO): NO